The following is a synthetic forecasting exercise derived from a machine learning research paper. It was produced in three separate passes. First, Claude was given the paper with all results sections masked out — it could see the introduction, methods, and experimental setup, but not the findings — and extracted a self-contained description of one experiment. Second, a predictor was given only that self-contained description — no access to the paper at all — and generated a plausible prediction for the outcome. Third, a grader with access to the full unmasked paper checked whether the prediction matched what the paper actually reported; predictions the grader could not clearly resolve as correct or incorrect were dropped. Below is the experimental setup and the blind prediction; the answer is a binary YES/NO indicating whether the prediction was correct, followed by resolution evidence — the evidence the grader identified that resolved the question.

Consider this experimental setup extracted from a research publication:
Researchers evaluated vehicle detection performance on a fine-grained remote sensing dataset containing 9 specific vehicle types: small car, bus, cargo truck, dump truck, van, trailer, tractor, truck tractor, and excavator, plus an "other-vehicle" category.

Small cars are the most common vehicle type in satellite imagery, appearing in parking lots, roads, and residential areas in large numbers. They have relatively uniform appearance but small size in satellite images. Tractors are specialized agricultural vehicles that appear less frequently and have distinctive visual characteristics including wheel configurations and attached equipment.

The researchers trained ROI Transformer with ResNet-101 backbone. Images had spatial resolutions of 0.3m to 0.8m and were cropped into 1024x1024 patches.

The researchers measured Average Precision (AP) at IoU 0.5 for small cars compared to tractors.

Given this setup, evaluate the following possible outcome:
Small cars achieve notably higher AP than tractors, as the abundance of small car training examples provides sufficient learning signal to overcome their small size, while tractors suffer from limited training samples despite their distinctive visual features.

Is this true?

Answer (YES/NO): YES